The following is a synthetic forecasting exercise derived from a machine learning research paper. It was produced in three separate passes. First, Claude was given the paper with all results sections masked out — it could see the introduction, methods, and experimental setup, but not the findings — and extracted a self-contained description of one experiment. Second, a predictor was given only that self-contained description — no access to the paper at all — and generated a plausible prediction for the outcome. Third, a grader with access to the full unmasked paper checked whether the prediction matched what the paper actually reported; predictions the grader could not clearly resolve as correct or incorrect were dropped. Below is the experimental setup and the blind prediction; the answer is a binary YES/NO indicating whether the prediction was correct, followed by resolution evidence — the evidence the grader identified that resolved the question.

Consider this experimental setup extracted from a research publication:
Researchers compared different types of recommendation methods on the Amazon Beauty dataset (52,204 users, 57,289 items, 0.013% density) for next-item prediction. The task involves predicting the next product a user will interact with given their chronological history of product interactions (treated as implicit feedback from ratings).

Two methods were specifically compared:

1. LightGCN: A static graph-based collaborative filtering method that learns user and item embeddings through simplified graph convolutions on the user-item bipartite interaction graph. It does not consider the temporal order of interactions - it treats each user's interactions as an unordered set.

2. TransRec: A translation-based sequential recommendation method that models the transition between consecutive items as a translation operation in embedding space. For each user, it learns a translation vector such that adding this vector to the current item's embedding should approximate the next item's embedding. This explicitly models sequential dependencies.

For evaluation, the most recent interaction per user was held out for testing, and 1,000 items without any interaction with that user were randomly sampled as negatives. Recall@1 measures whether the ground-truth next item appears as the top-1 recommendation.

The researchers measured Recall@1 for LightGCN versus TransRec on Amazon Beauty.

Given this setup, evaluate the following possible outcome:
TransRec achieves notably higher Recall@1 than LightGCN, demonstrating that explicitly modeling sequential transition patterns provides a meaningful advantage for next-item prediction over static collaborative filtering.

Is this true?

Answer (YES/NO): NO